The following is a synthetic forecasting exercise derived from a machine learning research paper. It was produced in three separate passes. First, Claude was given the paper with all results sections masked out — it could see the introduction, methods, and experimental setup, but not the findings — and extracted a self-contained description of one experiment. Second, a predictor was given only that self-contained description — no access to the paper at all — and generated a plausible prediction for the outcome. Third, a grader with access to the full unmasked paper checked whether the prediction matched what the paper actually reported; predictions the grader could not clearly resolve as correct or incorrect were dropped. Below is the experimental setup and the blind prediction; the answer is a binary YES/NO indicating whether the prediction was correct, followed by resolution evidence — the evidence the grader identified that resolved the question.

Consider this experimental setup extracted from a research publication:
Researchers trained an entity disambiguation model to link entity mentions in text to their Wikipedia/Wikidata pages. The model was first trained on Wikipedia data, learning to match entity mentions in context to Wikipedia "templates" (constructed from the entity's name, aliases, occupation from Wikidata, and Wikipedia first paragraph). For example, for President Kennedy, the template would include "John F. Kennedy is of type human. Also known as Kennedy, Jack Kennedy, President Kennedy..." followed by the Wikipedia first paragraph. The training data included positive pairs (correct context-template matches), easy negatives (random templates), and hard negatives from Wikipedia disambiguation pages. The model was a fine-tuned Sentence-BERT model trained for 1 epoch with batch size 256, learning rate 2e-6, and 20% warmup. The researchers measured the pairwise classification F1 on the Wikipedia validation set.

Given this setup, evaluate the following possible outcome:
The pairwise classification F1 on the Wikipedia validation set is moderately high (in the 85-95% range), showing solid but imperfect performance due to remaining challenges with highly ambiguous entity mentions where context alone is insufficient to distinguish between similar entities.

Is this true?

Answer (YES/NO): NO